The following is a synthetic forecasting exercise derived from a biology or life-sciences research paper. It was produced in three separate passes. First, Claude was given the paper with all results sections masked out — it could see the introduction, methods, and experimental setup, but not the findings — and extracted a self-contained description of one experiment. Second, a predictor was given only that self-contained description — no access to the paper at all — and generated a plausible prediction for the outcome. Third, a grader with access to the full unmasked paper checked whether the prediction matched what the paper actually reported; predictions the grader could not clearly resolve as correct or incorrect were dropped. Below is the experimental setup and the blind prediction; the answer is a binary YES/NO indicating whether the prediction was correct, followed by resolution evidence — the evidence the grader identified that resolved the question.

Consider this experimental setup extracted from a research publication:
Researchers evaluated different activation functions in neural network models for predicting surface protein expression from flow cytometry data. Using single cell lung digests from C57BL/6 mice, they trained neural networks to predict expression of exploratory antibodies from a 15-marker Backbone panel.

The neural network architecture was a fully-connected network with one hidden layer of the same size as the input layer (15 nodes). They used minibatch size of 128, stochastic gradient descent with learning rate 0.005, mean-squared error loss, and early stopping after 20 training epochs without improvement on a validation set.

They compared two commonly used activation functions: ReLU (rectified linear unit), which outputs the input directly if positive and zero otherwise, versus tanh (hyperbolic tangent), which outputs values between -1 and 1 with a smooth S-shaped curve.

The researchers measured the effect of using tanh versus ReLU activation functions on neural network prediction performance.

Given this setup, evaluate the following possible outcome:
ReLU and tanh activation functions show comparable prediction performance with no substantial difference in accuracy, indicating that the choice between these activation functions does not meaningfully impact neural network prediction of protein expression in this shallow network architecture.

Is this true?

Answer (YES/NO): YES